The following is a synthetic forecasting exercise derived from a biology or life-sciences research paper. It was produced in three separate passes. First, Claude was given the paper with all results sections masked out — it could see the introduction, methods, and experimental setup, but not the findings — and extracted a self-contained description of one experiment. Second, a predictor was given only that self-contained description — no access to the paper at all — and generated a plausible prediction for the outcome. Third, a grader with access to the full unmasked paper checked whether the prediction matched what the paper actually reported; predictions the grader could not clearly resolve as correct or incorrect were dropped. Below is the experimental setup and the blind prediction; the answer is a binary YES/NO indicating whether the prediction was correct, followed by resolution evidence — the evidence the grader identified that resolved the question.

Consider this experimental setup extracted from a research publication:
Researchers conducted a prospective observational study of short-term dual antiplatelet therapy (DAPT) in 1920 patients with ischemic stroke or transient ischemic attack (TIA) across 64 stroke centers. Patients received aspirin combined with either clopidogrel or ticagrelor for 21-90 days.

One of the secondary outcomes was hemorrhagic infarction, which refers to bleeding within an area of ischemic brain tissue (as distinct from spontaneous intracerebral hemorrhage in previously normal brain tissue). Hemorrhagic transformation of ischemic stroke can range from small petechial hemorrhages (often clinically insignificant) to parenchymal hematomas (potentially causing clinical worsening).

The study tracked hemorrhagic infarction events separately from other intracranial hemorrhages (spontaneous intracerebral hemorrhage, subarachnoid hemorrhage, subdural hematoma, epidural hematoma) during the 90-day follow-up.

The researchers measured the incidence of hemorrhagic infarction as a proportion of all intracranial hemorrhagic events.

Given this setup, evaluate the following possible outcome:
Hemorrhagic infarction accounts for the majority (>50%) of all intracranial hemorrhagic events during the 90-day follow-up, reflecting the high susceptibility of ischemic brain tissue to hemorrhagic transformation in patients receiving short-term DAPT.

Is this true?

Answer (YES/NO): YES